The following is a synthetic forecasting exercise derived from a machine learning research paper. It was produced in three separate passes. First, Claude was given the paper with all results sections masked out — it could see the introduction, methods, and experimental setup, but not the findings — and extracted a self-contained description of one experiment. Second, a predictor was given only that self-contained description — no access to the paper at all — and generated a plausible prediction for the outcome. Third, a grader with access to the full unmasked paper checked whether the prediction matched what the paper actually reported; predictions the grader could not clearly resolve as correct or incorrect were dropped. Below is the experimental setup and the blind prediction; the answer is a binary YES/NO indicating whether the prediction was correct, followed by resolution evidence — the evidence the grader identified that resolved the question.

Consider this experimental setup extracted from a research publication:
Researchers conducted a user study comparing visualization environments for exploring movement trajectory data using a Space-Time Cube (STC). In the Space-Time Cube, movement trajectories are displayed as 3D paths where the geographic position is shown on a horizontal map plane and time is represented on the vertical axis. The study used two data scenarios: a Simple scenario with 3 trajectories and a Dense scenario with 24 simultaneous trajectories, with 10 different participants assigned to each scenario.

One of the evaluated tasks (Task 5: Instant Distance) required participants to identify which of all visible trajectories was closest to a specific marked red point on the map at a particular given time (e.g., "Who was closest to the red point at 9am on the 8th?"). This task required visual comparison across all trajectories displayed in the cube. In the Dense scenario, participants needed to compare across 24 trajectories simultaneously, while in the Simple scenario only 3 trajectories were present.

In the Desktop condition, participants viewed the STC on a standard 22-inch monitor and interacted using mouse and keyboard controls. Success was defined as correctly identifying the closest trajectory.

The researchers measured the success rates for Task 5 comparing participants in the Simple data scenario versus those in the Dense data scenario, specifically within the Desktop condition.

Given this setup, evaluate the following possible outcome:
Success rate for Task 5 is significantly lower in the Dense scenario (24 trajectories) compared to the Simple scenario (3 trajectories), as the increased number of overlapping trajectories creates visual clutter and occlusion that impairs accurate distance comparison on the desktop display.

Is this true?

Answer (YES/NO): YES